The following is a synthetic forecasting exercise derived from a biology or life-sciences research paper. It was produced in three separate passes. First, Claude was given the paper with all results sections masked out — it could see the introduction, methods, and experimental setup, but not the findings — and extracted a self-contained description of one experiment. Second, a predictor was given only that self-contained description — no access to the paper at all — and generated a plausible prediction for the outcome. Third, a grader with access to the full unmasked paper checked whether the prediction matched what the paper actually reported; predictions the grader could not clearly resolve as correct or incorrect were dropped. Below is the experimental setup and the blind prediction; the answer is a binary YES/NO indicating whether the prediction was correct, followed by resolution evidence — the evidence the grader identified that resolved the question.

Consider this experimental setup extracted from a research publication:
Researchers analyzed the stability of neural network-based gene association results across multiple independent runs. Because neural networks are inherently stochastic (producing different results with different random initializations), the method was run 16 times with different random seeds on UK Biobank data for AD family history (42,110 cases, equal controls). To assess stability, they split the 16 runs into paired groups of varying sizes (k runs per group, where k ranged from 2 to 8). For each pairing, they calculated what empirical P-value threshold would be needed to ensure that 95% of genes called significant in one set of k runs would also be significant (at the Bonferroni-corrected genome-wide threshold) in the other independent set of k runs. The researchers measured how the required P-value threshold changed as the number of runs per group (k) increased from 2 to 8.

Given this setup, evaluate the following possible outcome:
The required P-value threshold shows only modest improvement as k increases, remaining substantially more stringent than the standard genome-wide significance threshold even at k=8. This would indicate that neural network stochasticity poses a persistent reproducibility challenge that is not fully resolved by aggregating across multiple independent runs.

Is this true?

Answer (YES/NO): YES